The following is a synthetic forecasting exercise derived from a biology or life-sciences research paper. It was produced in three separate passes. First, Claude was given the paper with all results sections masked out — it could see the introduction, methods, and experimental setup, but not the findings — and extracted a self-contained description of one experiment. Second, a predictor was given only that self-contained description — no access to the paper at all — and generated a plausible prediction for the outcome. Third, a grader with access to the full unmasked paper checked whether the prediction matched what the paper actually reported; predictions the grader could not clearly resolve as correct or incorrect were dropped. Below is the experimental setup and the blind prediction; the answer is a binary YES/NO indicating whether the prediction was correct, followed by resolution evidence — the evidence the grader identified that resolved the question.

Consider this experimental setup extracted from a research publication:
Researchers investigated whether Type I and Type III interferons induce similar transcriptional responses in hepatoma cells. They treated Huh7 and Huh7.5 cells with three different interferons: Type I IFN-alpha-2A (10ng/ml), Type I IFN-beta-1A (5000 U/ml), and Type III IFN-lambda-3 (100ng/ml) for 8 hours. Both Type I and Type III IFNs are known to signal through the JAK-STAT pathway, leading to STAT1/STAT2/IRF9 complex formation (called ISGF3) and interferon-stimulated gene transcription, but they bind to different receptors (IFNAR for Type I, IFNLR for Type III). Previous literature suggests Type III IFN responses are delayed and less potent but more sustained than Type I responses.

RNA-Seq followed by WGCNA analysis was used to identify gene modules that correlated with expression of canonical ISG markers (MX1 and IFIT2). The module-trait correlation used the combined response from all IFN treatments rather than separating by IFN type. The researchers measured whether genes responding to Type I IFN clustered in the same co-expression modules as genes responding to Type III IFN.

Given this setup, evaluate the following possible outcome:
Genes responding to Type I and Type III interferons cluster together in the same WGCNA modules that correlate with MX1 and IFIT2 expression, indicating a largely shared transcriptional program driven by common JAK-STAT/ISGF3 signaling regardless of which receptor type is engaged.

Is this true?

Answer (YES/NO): YES